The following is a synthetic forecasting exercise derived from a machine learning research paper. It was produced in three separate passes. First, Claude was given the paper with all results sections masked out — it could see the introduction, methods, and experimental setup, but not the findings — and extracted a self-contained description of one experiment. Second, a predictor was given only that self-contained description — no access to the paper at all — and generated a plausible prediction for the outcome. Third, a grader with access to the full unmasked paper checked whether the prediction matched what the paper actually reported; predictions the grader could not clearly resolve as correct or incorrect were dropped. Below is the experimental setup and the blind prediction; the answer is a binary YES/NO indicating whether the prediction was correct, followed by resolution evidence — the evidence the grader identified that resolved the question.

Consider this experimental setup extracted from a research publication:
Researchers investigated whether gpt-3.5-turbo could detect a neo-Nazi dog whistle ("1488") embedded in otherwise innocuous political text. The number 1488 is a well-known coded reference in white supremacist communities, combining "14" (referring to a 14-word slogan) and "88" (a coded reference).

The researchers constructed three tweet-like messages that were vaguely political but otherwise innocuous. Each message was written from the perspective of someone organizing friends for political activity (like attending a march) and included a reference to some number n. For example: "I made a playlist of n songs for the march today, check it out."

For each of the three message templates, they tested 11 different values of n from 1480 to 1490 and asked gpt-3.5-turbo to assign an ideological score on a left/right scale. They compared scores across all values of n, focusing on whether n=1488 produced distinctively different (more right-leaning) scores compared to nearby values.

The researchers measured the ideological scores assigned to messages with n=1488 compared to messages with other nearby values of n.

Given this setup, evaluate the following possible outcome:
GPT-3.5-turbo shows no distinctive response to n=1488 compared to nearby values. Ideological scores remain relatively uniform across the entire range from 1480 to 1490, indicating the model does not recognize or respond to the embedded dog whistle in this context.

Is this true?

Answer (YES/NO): NO